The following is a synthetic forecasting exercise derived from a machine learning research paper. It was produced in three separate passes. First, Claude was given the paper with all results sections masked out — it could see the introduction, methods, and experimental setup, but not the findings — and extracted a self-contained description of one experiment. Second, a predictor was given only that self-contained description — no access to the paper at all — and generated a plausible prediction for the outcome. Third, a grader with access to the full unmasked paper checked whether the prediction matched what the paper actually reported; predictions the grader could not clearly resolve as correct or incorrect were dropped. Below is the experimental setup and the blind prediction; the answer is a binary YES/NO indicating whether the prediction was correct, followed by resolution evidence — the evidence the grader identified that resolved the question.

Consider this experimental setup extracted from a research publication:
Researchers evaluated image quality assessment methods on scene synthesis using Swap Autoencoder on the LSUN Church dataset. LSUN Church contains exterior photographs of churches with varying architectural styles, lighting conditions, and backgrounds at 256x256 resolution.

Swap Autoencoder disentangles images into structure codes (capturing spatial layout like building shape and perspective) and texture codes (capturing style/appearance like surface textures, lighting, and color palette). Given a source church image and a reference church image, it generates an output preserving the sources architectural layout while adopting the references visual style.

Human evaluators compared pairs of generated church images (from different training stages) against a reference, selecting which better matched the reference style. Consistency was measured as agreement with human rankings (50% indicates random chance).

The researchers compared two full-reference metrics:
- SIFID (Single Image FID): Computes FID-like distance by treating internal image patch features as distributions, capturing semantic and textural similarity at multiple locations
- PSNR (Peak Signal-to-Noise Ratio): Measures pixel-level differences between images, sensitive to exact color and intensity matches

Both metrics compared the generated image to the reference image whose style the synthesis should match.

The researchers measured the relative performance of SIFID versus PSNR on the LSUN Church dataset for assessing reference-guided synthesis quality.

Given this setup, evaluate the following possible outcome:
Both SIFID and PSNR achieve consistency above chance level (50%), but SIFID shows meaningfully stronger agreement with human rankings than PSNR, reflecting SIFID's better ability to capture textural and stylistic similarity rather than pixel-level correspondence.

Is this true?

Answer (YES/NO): NO